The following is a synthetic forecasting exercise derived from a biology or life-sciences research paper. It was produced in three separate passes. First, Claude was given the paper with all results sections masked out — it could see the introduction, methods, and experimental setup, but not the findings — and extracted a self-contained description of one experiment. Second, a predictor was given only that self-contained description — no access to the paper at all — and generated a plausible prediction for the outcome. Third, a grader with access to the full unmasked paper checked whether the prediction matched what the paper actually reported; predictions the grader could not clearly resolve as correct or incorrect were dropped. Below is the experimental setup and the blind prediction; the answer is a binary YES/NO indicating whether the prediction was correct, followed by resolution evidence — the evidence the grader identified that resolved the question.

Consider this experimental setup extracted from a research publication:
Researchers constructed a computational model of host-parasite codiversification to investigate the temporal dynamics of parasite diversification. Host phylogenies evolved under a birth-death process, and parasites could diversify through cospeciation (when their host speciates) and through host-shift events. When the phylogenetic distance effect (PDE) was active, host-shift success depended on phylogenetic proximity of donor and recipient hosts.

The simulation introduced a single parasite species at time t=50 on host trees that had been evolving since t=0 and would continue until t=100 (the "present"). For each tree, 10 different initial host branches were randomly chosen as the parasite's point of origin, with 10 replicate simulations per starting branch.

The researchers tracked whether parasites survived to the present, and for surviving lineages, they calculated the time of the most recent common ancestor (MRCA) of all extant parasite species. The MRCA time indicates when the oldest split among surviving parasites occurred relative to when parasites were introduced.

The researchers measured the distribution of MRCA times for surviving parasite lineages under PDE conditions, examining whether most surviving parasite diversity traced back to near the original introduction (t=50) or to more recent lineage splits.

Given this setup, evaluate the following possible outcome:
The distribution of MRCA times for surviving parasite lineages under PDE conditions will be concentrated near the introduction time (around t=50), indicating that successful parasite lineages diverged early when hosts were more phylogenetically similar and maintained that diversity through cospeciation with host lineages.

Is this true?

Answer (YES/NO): NO